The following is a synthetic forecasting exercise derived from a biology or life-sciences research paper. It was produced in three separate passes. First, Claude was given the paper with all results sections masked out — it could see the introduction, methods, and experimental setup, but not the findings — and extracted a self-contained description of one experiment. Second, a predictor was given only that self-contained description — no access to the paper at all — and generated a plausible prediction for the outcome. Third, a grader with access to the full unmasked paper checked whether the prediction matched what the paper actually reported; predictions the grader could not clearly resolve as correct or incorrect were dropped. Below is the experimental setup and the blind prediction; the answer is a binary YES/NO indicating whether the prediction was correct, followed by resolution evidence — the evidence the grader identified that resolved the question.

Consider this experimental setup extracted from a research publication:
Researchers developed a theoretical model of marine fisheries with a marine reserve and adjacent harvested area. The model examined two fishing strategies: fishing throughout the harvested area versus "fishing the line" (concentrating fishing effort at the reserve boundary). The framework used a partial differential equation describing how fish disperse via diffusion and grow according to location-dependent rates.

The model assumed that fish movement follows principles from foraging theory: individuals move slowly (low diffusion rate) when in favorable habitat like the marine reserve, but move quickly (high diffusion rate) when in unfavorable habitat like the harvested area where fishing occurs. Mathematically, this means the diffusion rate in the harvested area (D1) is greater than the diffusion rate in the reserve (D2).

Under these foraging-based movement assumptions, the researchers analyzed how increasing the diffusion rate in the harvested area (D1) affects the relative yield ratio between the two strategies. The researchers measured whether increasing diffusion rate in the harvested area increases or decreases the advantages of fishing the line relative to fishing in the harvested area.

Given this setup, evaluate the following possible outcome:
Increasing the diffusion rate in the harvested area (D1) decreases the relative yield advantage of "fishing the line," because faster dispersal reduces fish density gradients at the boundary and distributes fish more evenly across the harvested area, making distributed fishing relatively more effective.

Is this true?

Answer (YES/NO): NO